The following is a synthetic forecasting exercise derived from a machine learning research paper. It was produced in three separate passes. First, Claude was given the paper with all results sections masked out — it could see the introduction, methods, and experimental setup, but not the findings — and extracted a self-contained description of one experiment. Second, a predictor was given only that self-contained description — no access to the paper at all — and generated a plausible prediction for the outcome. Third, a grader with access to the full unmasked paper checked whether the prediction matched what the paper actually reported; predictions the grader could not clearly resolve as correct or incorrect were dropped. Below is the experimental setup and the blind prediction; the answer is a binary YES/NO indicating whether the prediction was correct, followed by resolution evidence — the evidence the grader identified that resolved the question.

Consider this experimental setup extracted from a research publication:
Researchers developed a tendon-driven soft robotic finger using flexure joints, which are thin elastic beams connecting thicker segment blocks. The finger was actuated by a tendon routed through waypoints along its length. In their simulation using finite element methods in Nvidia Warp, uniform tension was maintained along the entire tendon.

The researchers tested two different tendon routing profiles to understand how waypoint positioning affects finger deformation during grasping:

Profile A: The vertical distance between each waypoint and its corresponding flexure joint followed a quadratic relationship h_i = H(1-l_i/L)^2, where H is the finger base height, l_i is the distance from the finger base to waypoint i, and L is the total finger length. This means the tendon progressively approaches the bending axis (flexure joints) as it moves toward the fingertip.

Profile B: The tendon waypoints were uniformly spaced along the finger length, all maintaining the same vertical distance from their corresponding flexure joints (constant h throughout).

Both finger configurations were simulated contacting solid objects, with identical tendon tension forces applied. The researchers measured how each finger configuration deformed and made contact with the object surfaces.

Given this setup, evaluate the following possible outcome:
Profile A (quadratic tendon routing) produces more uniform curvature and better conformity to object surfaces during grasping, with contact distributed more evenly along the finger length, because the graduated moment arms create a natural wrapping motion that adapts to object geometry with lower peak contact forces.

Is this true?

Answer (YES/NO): NO